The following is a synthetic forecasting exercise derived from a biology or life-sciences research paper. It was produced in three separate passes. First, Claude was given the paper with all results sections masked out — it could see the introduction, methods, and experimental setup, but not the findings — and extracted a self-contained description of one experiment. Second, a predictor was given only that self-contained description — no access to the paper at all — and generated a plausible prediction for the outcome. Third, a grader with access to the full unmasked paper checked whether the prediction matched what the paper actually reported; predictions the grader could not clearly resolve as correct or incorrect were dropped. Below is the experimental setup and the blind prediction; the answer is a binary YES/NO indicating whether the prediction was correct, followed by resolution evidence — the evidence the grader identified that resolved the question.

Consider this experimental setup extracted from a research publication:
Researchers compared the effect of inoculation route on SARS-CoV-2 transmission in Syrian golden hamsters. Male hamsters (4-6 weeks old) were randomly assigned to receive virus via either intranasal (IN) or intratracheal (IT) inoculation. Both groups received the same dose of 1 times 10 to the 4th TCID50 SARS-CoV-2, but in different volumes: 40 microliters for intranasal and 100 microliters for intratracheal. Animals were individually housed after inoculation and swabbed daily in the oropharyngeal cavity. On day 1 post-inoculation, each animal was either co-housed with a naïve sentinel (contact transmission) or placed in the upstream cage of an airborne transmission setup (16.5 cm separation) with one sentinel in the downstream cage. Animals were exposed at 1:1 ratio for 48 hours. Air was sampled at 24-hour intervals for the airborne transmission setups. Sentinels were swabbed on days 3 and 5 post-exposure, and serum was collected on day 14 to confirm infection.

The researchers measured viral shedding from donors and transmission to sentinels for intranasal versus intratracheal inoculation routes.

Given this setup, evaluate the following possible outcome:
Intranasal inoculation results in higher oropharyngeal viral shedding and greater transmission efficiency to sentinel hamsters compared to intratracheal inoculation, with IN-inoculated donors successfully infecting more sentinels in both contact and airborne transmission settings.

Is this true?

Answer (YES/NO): NO